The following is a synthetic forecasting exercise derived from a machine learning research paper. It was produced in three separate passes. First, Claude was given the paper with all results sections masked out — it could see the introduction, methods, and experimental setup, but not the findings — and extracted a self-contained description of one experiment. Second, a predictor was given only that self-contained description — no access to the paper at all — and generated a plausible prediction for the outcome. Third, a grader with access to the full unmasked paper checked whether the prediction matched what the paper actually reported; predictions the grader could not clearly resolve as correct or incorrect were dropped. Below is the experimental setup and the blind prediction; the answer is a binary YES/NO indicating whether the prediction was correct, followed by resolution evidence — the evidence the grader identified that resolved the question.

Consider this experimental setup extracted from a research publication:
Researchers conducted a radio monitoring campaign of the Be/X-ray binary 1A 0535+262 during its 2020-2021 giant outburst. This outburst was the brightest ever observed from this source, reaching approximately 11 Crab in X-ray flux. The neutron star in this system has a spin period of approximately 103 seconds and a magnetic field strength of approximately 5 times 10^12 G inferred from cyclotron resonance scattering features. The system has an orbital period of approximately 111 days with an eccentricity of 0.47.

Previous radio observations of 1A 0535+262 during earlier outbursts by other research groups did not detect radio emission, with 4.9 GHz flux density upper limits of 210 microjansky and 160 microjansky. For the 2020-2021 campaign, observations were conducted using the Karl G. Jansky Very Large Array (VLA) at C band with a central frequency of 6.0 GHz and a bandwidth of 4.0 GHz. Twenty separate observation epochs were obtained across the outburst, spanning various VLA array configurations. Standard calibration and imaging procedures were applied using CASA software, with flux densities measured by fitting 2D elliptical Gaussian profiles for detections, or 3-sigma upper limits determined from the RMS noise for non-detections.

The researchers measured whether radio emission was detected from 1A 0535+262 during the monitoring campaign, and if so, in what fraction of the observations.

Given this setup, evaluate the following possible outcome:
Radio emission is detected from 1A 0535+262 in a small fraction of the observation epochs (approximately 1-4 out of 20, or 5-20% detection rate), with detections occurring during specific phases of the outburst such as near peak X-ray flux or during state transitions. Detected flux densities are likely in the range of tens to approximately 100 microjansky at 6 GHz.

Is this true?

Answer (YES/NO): NO